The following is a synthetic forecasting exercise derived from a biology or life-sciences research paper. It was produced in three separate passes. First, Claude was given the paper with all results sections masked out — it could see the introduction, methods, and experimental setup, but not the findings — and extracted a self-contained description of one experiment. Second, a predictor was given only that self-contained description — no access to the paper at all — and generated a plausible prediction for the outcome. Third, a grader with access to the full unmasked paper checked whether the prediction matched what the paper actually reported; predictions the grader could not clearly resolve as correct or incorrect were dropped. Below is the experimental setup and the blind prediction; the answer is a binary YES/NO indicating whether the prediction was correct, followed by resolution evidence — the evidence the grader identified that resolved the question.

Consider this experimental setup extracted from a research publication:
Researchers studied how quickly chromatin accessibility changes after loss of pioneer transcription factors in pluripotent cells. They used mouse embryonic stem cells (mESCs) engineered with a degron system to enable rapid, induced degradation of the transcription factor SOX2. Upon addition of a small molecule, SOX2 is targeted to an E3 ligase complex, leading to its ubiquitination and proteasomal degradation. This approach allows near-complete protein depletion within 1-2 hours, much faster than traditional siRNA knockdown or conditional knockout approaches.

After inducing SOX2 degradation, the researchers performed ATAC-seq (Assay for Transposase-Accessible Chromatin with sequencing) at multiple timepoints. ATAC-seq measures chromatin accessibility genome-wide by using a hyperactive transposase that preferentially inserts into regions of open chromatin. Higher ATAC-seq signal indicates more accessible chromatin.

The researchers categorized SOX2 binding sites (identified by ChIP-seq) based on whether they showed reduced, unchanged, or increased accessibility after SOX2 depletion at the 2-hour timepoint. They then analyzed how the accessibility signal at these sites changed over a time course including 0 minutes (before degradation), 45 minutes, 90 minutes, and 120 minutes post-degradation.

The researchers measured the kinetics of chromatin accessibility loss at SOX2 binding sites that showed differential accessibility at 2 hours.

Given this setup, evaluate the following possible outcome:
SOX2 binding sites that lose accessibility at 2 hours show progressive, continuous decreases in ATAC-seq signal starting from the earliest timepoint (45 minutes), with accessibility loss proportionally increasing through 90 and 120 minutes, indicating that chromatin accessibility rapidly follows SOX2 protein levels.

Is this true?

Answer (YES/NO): YES